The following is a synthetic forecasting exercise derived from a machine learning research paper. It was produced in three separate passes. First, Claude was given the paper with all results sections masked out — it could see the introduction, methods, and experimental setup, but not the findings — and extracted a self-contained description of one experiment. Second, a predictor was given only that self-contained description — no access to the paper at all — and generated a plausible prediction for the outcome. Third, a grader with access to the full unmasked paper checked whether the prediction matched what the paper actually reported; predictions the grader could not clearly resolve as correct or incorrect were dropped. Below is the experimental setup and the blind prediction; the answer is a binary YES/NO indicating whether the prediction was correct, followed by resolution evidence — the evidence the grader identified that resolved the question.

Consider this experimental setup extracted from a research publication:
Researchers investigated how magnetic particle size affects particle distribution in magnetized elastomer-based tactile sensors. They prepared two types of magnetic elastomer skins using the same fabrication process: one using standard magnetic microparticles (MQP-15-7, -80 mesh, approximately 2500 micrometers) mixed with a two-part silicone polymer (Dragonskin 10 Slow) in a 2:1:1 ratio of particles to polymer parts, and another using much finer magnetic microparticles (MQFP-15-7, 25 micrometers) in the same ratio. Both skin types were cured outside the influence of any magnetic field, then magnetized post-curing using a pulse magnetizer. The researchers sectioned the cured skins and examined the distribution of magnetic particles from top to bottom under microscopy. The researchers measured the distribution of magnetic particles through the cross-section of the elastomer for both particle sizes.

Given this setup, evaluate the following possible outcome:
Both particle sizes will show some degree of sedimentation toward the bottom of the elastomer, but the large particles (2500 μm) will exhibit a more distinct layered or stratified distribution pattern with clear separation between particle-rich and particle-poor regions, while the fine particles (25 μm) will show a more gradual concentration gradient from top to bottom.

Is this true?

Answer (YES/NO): NO